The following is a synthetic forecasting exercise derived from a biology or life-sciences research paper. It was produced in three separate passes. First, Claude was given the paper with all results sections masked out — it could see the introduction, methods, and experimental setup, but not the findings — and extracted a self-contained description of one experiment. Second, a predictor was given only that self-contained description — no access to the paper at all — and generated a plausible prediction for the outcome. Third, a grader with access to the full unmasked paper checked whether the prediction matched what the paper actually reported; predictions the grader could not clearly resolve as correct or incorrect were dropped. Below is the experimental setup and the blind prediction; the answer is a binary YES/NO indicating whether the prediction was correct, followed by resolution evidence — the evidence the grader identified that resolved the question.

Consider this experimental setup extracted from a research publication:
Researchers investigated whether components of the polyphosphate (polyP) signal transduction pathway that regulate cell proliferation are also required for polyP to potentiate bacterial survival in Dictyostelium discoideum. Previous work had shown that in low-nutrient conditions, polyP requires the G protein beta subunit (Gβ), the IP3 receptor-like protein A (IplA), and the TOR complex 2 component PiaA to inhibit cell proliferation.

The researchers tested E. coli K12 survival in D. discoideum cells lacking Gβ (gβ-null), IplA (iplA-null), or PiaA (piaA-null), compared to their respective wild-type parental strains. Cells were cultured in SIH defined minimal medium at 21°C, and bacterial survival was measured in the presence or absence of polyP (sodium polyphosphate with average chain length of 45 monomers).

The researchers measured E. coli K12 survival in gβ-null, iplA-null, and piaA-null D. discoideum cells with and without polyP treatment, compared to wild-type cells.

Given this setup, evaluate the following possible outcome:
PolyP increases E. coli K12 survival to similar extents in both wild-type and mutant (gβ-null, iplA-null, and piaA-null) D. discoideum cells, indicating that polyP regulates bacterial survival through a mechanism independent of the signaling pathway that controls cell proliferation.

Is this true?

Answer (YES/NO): YES